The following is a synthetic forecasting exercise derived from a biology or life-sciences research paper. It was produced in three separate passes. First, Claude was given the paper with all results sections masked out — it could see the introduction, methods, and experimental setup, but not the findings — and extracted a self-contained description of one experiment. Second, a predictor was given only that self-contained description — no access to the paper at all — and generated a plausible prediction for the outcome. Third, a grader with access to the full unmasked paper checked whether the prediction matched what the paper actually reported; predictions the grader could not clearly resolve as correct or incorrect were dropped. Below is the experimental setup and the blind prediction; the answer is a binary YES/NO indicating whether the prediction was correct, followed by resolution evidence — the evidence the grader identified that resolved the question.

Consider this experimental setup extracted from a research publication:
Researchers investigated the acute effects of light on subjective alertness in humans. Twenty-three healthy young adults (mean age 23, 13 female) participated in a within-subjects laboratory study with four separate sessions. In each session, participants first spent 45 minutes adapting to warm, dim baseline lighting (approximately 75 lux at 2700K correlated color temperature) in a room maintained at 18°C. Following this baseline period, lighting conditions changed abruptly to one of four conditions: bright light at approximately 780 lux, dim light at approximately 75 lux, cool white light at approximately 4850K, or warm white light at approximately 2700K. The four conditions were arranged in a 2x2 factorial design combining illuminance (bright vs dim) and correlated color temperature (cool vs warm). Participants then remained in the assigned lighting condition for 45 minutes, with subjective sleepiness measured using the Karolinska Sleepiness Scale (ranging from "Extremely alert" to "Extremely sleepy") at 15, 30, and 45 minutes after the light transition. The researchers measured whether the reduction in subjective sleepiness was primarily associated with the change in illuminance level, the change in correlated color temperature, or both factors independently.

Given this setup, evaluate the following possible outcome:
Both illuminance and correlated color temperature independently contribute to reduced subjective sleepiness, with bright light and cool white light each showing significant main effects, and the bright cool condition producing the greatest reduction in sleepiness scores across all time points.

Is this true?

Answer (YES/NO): NO